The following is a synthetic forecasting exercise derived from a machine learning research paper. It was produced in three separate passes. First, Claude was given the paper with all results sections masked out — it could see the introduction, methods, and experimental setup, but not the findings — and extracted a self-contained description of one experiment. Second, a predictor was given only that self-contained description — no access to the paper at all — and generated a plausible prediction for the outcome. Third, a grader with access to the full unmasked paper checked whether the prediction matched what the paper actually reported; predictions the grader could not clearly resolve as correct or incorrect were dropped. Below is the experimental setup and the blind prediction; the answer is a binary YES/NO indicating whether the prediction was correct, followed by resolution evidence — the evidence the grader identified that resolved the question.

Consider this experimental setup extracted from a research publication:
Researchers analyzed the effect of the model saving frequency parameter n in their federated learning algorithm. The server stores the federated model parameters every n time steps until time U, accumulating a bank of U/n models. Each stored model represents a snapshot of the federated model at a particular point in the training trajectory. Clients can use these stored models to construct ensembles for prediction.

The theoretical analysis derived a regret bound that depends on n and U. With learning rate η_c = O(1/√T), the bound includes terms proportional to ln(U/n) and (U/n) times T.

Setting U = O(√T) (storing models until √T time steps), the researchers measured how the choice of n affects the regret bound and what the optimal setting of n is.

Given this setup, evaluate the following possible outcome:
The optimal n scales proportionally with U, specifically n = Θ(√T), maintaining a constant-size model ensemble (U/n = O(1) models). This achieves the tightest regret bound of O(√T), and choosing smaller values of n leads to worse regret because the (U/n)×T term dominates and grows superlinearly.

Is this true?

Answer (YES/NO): NO